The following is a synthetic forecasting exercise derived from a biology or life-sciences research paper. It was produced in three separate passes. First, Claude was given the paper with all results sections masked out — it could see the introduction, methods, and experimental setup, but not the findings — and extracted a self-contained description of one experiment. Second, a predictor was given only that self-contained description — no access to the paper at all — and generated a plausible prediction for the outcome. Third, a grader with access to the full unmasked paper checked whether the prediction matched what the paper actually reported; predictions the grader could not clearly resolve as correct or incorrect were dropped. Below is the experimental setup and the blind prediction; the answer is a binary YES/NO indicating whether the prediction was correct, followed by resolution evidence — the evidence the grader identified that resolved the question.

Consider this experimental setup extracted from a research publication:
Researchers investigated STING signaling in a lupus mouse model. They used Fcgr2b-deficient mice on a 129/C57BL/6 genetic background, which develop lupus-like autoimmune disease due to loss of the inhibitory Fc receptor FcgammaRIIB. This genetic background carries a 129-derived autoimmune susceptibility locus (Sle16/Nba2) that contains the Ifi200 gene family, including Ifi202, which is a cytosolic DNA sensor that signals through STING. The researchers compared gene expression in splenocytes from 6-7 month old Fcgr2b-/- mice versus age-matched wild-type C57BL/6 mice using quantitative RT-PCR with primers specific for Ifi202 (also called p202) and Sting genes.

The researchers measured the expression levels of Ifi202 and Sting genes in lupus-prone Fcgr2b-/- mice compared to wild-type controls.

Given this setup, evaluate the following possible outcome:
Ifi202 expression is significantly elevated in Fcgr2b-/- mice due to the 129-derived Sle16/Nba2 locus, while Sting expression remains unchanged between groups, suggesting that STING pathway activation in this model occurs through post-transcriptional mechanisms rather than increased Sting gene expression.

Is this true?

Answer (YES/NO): NO